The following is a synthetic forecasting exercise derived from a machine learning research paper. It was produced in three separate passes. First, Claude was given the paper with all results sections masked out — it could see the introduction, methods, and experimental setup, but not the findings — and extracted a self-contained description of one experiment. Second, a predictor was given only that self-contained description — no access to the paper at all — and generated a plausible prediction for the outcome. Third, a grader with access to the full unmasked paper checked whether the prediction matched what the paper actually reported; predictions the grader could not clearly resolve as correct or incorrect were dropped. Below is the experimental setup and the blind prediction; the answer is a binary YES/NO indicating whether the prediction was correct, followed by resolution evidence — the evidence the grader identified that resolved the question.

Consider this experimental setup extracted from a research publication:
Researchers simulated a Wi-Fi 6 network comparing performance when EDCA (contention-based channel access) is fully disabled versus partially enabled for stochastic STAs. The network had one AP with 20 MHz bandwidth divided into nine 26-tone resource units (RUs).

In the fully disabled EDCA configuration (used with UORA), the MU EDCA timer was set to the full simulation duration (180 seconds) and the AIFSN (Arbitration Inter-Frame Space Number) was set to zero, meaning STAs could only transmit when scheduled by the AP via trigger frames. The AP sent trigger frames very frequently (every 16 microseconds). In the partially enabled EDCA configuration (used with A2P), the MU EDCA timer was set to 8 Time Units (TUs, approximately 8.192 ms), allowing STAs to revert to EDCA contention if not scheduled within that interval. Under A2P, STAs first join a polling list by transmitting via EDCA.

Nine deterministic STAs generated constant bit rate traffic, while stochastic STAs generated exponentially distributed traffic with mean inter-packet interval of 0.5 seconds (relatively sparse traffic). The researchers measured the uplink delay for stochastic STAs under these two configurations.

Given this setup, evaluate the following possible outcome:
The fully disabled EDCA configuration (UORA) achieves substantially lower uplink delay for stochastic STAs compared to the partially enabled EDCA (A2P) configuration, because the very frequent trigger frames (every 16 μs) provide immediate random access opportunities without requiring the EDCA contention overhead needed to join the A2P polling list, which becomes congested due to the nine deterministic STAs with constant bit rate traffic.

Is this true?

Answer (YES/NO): NO